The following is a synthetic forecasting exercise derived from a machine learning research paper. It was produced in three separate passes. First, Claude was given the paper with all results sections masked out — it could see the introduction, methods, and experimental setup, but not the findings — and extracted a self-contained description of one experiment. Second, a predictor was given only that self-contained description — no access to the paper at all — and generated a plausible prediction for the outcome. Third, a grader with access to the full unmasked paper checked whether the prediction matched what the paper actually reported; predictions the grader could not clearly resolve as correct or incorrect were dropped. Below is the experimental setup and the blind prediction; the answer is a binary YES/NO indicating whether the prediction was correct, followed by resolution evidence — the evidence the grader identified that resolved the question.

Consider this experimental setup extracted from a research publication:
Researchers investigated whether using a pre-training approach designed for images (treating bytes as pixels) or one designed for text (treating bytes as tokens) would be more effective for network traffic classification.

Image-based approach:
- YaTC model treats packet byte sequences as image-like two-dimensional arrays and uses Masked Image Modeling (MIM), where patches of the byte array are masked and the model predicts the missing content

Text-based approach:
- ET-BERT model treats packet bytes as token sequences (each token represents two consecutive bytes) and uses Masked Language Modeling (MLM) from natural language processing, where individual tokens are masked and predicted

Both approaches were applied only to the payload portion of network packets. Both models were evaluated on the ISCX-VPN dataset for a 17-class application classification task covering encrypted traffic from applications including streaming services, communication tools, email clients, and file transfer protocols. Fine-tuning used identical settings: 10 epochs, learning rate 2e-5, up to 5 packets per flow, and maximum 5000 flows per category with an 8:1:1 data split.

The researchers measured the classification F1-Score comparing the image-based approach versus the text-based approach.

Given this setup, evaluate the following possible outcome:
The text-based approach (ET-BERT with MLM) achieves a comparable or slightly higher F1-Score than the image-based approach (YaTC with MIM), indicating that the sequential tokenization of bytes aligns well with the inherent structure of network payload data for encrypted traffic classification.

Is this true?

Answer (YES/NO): YES